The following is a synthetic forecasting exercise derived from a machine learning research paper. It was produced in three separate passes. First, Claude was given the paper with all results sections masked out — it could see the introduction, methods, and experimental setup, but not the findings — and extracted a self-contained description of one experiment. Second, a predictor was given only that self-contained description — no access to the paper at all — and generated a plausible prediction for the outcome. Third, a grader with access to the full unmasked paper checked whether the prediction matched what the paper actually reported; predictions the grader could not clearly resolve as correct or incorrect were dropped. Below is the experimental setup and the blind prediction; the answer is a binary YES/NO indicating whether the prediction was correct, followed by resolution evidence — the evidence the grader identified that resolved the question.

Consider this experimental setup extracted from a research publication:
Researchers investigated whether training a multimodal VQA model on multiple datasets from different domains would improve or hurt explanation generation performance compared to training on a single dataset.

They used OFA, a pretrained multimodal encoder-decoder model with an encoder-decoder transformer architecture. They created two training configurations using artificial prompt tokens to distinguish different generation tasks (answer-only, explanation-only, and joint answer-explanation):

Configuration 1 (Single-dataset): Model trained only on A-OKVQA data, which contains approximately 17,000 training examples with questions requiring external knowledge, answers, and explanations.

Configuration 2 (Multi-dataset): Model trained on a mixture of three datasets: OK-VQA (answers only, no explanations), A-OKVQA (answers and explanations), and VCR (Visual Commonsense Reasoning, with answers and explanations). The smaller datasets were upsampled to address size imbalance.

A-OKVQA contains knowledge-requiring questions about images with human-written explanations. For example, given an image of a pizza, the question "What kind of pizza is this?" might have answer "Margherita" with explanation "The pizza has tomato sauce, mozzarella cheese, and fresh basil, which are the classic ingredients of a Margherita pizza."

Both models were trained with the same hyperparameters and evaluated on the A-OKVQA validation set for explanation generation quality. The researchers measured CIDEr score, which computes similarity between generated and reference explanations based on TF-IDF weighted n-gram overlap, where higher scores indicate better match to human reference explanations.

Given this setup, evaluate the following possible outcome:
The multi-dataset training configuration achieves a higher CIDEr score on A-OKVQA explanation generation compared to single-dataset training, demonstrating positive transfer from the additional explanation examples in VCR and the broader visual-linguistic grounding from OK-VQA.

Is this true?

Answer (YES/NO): NO